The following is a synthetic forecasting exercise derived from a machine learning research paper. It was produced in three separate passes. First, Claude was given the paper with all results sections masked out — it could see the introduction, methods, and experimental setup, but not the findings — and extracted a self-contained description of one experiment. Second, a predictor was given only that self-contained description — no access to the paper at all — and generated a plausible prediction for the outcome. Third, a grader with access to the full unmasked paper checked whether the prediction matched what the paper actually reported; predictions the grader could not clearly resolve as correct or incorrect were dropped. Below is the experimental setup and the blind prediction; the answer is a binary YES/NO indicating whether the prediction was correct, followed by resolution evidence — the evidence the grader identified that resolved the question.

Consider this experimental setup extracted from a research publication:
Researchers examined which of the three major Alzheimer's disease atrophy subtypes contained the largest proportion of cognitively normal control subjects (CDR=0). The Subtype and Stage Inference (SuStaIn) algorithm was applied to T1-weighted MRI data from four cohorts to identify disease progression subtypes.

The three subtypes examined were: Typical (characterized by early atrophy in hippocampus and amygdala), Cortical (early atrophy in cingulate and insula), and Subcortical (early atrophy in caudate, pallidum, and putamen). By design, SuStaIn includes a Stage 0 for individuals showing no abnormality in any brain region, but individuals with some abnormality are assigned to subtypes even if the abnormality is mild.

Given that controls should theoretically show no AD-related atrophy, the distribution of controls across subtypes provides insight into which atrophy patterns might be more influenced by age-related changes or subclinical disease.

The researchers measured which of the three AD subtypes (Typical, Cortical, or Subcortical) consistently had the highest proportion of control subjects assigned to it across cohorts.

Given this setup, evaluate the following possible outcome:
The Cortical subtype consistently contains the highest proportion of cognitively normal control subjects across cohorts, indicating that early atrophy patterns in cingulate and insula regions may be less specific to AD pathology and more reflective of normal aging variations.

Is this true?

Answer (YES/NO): NO